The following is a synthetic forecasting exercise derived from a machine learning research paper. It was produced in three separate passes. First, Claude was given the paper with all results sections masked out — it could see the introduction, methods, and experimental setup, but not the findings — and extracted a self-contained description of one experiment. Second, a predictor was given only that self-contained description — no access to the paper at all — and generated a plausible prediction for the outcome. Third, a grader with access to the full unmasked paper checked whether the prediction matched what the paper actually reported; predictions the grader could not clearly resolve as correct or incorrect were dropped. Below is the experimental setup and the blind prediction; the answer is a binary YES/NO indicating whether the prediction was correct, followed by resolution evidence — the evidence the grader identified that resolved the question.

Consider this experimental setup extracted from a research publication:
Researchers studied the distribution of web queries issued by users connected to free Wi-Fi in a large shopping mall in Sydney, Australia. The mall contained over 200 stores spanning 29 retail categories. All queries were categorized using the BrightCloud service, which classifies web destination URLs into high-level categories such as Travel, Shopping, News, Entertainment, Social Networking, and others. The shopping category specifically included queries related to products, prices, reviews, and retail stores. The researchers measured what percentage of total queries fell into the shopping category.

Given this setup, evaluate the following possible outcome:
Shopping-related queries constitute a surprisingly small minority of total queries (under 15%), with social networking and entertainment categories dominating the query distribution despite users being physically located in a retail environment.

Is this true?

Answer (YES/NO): NO